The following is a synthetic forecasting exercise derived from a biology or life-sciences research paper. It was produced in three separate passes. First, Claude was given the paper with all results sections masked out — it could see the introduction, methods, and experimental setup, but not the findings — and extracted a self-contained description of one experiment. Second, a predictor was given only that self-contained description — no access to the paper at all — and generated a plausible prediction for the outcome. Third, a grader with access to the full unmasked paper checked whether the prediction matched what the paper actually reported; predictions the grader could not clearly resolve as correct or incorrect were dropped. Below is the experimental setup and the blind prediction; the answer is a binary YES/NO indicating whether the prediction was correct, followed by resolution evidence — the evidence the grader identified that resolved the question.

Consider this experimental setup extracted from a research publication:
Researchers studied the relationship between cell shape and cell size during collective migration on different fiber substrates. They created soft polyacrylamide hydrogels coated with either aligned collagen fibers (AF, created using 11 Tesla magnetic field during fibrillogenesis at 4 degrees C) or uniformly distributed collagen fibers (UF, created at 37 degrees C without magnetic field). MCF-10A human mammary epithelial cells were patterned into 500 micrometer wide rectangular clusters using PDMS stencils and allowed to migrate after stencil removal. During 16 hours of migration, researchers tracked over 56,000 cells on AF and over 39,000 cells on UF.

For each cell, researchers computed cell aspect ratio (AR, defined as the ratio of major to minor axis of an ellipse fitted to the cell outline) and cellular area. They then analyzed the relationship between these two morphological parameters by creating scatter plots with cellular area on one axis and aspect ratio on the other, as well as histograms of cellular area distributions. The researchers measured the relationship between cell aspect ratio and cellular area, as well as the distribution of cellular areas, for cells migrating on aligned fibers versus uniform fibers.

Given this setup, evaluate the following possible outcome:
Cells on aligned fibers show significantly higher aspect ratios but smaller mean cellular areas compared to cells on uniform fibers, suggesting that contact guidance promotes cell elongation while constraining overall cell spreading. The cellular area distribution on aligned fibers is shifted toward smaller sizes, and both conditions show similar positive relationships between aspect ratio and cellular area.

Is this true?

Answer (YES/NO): NO